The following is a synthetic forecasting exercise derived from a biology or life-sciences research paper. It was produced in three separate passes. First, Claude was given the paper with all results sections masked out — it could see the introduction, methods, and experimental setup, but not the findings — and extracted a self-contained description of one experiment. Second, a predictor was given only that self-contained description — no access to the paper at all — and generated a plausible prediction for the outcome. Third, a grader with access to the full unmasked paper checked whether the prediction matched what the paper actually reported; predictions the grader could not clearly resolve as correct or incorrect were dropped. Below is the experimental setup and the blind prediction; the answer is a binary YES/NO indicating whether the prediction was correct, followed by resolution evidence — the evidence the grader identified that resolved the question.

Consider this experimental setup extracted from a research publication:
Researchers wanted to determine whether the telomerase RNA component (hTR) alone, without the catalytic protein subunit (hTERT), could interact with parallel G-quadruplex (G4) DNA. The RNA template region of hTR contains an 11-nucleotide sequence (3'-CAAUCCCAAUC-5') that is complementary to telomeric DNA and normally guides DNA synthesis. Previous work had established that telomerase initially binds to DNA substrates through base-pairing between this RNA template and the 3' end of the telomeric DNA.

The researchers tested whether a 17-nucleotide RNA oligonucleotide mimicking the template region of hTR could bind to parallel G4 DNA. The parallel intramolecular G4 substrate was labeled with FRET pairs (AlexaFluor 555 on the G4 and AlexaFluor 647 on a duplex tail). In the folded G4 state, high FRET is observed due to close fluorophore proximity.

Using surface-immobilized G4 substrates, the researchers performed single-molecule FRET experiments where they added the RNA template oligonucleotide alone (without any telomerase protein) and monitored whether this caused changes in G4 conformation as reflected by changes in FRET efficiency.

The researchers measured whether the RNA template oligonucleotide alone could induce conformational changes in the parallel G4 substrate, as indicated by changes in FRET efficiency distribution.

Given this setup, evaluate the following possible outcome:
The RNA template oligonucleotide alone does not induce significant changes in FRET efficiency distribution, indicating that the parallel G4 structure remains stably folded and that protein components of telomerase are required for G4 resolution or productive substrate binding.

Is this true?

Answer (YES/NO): NO